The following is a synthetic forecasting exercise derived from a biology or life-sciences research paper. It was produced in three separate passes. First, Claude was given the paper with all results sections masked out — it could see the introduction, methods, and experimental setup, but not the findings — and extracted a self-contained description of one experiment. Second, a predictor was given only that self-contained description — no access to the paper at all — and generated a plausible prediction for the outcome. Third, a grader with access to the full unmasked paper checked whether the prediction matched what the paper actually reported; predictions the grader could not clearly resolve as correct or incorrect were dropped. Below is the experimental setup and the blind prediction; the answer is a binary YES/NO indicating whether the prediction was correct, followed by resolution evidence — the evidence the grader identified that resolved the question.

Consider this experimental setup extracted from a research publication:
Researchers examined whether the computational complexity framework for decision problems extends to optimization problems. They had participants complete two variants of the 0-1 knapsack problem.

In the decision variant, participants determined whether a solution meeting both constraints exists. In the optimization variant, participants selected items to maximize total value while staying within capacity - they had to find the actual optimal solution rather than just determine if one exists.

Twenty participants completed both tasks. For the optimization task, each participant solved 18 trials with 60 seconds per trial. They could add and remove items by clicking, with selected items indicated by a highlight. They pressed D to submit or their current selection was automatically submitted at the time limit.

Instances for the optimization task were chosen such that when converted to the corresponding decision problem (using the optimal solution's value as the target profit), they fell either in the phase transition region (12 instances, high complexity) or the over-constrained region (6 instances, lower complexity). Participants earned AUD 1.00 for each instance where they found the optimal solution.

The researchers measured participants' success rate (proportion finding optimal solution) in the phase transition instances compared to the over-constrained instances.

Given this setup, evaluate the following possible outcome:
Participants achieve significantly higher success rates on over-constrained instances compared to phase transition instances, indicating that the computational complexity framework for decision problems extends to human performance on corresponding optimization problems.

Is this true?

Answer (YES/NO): YES